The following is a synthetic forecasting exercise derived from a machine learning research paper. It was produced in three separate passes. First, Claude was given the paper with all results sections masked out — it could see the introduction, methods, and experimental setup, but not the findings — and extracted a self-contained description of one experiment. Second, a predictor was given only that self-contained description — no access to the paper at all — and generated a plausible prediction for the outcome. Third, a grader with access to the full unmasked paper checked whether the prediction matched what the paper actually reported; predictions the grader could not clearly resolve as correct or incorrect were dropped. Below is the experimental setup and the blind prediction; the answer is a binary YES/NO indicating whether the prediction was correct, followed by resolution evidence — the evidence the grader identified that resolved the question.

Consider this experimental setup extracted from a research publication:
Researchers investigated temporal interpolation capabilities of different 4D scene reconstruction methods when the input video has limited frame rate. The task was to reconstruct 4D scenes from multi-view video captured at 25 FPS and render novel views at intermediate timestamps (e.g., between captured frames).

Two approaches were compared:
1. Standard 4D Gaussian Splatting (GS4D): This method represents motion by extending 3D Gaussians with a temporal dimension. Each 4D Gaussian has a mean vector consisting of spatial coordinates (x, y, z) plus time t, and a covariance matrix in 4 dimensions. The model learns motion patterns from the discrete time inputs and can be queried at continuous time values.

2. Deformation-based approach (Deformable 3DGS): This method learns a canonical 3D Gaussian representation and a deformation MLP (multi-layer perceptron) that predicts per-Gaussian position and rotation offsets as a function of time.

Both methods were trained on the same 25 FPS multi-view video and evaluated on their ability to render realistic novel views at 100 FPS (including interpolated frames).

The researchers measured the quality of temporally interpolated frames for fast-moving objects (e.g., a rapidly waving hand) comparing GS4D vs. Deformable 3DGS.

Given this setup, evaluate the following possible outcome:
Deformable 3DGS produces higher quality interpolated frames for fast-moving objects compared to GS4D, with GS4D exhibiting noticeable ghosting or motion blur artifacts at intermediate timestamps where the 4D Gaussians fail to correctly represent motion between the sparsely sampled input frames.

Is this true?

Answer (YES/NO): NO